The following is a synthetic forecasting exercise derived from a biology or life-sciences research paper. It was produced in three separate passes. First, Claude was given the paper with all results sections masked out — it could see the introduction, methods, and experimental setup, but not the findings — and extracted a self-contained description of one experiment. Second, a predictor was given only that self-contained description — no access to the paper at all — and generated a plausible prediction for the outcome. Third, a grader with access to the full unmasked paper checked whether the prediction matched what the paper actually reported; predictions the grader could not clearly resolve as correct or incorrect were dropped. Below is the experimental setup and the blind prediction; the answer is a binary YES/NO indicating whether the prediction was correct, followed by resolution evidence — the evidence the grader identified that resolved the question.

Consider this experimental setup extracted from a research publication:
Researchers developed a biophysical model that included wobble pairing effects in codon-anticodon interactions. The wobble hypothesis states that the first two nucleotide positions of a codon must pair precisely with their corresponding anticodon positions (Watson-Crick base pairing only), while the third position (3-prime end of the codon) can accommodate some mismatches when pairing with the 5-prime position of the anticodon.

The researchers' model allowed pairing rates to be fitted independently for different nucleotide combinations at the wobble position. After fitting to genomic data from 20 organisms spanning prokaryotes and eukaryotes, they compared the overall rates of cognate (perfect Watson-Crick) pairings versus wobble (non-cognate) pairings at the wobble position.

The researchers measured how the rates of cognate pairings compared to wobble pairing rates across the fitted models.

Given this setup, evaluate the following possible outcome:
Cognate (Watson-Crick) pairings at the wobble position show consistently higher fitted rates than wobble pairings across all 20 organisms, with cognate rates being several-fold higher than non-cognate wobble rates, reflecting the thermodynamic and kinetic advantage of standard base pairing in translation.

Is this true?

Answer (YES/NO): NO